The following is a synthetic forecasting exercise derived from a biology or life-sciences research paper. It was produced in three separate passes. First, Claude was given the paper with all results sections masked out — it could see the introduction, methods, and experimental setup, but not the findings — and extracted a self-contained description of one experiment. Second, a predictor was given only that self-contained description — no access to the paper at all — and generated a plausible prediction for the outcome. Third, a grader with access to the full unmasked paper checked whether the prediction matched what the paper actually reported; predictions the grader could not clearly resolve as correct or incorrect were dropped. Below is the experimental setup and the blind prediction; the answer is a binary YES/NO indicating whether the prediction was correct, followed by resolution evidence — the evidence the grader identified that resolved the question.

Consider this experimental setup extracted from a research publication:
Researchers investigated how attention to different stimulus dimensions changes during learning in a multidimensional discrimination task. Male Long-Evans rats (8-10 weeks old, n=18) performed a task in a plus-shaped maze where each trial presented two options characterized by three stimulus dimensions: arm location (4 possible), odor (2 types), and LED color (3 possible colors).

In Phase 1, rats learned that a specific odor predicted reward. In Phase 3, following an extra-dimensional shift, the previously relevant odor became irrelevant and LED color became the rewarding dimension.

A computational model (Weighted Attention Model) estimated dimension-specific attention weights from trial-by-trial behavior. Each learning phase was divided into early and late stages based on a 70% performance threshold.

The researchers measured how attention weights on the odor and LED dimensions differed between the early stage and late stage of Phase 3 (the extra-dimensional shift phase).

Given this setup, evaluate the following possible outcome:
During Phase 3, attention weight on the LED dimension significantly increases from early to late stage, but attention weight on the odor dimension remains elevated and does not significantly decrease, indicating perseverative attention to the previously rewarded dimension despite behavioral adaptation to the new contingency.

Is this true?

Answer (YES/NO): NO